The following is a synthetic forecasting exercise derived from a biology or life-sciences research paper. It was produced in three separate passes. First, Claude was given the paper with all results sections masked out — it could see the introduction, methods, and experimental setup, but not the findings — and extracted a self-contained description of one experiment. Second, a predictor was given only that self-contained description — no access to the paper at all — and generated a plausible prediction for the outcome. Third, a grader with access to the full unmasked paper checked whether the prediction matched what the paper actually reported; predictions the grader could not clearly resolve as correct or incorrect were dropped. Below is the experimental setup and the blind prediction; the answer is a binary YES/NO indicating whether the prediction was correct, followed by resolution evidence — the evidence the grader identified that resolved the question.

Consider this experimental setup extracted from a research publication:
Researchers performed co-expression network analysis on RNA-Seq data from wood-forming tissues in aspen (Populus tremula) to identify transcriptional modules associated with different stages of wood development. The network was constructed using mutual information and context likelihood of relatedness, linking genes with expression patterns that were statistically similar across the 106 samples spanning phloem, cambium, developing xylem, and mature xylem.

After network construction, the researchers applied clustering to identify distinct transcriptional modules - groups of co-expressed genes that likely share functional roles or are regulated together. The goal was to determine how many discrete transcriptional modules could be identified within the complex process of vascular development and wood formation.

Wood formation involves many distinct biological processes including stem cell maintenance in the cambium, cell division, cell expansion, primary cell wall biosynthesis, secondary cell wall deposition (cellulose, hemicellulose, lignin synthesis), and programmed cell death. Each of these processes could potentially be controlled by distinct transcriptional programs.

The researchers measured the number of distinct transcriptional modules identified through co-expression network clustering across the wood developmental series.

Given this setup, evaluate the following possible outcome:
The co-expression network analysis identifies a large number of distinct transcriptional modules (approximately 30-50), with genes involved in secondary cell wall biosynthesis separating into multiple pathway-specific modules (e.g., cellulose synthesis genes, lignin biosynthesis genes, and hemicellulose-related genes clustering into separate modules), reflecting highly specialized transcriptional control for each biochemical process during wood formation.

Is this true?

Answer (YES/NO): YES